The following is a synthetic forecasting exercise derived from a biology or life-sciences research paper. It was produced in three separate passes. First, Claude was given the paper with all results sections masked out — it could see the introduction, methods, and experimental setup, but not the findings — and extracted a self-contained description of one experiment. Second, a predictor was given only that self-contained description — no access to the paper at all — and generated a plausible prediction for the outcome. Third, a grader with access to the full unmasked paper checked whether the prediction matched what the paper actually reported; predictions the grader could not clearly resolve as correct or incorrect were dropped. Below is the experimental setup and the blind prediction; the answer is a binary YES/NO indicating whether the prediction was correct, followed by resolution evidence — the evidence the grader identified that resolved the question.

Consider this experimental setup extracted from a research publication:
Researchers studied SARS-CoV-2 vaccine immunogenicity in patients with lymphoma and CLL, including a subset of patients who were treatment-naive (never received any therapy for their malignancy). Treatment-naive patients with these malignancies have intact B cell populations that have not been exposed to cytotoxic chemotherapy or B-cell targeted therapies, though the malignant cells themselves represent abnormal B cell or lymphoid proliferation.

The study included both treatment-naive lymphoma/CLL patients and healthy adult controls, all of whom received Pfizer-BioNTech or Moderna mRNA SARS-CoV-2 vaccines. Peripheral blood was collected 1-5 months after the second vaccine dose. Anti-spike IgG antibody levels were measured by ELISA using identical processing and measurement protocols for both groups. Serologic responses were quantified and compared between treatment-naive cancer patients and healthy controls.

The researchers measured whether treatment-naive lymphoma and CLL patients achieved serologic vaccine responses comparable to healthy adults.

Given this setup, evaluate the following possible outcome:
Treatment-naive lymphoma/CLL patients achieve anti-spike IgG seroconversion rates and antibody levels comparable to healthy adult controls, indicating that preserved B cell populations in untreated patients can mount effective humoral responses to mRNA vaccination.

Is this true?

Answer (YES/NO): NO